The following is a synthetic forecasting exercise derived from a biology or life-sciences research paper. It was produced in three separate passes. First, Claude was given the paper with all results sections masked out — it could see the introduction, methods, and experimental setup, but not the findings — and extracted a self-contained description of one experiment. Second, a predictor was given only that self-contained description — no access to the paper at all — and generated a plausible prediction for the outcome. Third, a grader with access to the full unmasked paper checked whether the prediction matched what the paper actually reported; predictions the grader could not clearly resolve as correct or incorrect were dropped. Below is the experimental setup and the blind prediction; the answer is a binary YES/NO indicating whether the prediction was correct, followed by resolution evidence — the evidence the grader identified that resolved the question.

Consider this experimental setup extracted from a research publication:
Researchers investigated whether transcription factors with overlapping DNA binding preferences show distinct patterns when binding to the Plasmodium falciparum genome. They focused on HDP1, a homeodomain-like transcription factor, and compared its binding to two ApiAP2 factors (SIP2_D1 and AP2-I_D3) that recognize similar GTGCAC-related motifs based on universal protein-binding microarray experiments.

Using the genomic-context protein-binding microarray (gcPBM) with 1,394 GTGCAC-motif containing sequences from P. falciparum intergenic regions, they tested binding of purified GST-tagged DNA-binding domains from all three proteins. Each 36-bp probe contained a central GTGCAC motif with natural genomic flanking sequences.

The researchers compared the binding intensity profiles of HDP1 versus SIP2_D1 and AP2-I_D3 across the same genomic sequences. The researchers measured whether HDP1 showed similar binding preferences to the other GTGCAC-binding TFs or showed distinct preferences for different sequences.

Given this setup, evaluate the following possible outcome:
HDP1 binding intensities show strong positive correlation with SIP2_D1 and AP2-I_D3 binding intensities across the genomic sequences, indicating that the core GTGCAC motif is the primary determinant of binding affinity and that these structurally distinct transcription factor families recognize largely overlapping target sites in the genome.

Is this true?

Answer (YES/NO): NO